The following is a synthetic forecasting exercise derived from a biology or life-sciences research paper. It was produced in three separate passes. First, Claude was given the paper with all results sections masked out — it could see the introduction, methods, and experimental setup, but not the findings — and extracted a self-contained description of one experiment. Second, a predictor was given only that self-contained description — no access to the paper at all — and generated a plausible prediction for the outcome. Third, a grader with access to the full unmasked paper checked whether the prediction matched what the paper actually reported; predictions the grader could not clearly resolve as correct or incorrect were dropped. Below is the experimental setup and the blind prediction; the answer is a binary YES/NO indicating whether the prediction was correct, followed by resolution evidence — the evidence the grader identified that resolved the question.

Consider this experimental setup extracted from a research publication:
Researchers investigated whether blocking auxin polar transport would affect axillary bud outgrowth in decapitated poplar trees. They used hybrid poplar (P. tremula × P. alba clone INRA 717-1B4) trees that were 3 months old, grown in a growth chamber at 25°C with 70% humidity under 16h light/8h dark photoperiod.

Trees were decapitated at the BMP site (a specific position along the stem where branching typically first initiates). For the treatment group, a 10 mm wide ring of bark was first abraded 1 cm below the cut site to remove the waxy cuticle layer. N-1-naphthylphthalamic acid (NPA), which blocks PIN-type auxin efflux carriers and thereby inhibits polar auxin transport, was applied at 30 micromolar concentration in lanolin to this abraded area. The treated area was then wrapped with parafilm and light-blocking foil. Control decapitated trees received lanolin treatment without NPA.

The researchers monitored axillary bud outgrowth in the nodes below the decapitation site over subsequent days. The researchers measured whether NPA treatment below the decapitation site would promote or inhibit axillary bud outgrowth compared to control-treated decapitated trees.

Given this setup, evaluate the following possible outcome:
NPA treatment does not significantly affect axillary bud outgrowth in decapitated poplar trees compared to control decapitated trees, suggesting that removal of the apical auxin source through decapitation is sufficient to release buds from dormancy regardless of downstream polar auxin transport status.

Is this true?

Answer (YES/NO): NO